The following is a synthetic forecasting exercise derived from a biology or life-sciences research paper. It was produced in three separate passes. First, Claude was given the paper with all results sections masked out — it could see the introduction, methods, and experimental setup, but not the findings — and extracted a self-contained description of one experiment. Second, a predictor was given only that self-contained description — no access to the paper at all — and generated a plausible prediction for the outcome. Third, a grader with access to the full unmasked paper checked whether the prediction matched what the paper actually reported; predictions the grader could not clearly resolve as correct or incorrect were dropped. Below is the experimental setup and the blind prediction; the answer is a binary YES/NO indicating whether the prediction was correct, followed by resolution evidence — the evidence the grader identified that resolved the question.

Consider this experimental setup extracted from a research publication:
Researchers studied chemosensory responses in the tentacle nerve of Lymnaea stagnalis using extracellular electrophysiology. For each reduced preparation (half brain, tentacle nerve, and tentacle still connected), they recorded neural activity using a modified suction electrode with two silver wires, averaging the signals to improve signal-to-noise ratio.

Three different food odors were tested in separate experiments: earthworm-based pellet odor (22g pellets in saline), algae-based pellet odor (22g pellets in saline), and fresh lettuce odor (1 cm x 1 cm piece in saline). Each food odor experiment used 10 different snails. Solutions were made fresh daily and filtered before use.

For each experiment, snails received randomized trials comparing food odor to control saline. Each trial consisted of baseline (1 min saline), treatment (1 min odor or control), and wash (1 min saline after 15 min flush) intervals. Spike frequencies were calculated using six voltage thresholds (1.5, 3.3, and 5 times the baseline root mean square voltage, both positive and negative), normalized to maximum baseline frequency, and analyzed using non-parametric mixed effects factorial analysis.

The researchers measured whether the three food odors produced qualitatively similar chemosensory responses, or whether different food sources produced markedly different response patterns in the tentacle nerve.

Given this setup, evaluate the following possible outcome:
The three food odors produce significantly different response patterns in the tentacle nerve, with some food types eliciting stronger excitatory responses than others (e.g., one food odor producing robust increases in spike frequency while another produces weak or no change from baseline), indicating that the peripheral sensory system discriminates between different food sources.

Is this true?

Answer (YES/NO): YES